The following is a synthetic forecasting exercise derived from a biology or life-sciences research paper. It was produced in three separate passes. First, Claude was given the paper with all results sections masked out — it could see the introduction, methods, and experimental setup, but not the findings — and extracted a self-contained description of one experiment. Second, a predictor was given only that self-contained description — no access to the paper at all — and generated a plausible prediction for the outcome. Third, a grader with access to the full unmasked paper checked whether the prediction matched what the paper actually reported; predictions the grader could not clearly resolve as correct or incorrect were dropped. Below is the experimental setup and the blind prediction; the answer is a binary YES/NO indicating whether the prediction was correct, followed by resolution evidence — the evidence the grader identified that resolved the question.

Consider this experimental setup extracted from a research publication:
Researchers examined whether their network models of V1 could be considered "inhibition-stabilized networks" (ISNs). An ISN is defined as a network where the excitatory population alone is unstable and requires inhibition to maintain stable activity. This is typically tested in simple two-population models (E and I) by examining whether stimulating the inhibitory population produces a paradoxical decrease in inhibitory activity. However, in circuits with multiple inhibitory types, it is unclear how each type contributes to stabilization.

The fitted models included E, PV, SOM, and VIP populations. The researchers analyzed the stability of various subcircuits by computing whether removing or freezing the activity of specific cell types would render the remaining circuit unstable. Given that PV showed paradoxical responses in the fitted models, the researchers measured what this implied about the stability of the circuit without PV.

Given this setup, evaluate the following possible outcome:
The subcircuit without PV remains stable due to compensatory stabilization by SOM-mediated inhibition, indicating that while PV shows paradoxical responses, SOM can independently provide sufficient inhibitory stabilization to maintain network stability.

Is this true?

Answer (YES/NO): NO